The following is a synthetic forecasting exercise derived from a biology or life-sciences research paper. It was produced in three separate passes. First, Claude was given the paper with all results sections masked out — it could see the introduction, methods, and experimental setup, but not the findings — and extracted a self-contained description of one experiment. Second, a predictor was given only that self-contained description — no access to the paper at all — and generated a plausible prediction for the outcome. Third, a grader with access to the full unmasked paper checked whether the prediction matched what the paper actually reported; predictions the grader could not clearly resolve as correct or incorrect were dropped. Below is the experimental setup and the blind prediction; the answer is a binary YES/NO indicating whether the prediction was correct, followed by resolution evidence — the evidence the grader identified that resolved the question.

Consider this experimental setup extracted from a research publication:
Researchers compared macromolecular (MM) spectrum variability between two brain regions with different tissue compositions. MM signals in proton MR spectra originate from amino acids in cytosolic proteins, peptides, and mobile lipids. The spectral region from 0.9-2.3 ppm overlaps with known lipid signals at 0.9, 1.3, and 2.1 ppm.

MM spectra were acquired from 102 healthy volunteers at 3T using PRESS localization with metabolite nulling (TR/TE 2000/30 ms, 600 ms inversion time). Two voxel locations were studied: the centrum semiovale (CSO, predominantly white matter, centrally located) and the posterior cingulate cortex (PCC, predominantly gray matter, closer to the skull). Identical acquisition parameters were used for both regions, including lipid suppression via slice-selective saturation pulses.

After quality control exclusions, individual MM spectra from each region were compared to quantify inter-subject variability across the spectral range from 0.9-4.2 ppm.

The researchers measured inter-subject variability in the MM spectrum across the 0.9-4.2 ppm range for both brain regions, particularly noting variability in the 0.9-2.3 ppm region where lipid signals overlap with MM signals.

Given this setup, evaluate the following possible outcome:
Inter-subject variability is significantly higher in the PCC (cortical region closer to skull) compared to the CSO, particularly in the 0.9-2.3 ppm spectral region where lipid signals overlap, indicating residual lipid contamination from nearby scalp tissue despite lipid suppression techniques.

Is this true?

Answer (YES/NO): YES